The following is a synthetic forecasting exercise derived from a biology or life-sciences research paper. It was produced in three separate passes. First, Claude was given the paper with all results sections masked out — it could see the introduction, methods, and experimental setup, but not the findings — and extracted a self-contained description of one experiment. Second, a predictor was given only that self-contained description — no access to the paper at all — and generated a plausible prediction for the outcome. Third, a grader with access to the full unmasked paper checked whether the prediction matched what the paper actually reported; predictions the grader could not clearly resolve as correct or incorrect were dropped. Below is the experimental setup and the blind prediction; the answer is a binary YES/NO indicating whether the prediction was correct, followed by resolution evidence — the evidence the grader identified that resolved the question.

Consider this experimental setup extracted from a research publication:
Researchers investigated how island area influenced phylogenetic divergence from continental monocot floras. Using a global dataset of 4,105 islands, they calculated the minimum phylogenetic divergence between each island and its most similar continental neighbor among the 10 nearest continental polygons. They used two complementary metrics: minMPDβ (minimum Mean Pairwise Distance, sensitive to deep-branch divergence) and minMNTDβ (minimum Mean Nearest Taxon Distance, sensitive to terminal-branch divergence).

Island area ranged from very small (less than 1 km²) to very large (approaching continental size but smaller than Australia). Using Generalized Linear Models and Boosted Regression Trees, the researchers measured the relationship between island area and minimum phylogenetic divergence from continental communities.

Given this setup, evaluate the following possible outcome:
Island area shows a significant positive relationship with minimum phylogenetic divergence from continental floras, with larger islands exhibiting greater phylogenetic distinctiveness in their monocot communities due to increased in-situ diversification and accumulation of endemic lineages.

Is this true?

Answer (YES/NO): NO